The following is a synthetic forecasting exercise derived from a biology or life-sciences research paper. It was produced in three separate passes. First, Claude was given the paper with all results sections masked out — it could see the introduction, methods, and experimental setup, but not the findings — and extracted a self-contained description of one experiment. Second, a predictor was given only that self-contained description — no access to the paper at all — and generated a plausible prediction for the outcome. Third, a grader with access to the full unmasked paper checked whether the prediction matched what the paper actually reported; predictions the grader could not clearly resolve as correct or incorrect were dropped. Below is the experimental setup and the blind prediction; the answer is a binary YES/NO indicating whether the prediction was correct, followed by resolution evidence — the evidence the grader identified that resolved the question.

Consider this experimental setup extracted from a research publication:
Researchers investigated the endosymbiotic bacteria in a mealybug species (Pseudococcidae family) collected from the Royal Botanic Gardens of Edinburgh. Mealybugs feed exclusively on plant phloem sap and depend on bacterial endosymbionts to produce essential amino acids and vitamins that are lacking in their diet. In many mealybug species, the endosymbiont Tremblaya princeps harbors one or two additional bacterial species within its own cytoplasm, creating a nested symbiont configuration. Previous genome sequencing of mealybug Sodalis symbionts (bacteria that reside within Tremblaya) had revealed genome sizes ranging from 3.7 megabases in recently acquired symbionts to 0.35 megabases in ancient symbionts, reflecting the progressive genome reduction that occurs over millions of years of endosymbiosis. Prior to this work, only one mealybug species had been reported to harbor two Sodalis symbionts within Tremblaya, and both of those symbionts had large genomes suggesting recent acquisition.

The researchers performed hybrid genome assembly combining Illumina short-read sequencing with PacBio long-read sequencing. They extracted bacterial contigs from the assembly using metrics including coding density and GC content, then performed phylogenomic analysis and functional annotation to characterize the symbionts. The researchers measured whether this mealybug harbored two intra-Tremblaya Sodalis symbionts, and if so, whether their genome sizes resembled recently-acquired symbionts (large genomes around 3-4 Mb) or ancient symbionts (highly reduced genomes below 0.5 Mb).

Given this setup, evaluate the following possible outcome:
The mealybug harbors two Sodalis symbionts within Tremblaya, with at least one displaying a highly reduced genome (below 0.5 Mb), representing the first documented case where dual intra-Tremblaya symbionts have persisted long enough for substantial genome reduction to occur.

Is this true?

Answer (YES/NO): YES